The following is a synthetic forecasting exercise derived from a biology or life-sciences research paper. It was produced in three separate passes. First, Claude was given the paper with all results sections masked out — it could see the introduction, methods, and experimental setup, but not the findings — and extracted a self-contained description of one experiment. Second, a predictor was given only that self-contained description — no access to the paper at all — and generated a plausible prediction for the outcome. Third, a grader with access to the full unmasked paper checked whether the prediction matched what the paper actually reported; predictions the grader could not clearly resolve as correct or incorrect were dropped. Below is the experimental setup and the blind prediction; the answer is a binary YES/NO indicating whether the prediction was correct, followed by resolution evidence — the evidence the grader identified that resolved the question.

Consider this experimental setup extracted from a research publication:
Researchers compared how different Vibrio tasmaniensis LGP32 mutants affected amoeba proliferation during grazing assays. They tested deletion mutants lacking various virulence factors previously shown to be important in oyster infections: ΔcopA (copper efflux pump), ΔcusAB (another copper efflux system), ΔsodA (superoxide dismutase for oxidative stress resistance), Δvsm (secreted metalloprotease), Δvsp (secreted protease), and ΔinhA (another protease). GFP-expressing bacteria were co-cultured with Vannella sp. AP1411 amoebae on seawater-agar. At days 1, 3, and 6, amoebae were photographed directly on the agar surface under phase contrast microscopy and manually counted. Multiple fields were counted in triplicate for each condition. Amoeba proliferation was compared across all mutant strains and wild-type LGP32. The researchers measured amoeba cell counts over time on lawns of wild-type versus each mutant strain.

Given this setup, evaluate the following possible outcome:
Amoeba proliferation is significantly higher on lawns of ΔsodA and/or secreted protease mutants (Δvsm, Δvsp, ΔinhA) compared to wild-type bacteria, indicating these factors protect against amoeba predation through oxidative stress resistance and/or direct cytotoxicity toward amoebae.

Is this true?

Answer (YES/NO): NO